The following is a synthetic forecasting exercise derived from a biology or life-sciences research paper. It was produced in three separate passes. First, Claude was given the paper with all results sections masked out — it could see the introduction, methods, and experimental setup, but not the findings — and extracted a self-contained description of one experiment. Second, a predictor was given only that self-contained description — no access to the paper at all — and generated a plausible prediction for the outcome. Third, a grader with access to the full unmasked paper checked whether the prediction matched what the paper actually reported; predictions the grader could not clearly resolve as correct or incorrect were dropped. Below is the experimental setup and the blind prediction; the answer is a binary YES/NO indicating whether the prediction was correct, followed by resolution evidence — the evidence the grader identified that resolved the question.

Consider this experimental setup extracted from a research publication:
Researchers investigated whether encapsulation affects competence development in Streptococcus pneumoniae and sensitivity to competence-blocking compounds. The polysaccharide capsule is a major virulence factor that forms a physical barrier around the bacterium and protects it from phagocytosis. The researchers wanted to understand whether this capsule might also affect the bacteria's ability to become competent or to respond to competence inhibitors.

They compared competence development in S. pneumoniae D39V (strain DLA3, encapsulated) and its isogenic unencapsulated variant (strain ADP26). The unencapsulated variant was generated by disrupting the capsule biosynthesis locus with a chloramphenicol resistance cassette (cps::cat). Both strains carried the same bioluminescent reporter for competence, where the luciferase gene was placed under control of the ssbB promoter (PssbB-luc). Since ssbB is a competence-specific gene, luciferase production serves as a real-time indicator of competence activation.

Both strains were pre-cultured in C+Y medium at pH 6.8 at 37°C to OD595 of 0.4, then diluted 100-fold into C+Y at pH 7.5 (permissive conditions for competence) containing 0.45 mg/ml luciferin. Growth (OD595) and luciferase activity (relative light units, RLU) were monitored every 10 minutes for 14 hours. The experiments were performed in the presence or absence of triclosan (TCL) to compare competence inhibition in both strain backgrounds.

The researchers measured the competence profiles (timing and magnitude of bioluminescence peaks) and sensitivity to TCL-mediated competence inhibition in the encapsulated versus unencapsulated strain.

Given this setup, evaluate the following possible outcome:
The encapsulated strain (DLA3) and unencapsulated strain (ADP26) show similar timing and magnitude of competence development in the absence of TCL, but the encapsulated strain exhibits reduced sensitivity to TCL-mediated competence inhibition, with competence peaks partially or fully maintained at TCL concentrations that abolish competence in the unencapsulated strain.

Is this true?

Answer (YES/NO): NO